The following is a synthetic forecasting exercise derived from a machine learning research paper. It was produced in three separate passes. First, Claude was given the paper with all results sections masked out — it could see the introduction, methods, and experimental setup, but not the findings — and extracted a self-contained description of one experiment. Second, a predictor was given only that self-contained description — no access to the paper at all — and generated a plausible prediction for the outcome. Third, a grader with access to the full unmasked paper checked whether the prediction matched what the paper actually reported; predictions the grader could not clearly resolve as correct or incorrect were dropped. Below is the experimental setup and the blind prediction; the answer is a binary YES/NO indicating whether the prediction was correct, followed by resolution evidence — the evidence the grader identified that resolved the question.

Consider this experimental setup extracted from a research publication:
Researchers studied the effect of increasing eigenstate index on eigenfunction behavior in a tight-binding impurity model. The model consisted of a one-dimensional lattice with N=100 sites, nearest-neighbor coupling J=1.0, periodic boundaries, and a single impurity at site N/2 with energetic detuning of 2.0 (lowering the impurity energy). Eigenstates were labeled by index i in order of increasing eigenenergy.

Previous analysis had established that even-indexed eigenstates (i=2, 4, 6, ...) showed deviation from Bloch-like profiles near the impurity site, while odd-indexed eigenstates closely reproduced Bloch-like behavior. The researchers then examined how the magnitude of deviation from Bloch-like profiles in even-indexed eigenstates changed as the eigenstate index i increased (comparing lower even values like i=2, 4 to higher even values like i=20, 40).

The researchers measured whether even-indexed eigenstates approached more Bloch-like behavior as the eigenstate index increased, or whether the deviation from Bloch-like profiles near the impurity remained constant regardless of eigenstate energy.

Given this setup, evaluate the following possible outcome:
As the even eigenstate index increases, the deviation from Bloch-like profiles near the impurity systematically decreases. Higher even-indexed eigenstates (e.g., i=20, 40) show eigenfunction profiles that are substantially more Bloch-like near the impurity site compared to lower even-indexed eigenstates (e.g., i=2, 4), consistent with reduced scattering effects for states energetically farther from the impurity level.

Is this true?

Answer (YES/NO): NO